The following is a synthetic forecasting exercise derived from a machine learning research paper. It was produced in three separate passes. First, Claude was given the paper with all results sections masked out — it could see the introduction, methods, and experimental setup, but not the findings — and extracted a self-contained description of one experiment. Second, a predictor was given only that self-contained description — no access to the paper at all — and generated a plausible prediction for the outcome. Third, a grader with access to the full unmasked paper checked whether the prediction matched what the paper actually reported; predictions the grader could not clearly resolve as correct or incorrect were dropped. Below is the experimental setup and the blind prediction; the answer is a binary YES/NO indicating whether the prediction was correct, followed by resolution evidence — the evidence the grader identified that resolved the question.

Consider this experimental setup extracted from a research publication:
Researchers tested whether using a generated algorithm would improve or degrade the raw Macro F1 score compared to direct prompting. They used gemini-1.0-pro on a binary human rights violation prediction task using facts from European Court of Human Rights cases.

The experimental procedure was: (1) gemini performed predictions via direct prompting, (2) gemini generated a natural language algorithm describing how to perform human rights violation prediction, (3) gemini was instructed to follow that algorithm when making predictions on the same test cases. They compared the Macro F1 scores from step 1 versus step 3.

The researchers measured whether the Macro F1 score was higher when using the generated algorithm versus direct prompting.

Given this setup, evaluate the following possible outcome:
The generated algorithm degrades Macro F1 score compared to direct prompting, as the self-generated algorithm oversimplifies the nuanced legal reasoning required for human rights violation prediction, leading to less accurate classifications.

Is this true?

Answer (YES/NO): YES